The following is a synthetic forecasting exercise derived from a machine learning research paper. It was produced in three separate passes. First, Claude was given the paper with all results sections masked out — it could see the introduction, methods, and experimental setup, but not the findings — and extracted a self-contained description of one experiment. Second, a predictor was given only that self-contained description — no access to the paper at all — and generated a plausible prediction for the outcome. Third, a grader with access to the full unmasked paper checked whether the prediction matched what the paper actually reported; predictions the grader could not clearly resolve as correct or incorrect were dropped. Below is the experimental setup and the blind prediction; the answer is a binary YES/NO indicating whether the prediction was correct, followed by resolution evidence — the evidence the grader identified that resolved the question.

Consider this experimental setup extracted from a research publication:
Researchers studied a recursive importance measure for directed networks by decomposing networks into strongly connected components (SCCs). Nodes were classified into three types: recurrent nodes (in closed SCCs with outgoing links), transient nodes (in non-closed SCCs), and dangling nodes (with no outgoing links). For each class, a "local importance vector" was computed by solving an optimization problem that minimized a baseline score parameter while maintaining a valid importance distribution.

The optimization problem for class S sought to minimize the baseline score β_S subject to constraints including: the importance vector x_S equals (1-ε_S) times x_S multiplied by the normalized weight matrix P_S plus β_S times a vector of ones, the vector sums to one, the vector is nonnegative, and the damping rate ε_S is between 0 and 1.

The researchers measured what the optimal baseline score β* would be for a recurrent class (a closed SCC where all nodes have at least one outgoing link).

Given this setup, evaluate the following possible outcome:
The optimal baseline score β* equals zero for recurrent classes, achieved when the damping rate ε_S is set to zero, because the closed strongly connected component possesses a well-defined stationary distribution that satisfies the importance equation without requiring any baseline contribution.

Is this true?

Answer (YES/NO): YES